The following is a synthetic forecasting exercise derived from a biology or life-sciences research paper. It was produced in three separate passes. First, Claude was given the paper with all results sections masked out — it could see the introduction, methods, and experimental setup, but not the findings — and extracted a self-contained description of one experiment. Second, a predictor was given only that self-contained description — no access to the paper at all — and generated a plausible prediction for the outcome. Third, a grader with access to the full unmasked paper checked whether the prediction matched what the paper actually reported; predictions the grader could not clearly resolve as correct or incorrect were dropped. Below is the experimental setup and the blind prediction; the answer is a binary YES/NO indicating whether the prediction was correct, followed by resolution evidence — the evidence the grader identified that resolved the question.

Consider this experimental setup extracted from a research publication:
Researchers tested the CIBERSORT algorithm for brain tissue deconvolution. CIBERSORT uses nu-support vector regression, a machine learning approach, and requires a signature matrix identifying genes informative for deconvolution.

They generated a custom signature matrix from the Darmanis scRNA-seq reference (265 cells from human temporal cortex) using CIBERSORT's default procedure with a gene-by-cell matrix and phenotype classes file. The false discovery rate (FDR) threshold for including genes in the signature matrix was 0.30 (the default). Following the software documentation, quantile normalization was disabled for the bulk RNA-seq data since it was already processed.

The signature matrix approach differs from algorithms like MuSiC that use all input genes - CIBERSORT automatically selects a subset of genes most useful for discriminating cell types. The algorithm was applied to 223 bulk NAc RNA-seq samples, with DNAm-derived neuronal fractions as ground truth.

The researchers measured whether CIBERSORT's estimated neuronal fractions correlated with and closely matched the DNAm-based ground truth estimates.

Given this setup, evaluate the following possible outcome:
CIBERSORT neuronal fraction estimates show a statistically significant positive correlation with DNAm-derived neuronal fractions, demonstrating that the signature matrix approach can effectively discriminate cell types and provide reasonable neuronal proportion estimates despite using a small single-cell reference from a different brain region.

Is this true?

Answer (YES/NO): YES